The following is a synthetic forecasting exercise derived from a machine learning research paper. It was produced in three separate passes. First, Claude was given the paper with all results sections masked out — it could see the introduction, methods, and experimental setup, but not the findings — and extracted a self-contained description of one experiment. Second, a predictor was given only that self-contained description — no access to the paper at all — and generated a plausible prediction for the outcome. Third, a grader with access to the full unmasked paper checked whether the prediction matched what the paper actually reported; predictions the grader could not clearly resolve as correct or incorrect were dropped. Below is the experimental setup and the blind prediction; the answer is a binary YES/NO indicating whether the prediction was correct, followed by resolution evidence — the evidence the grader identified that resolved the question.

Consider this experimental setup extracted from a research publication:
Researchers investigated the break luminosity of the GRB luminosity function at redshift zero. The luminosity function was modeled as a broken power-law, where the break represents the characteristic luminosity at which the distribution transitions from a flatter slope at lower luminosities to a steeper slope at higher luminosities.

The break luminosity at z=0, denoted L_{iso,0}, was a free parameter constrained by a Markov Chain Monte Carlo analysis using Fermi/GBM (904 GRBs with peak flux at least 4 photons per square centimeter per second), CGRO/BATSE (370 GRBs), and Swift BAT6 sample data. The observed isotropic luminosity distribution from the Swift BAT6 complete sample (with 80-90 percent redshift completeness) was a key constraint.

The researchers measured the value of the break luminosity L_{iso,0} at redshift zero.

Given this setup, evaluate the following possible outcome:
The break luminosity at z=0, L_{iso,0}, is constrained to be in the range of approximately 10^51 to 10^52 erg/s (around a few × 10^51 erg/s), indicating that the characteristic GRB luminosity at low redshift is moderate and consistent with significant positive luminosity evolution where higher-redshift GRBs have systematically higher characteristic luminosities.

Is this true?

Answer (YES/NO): NO